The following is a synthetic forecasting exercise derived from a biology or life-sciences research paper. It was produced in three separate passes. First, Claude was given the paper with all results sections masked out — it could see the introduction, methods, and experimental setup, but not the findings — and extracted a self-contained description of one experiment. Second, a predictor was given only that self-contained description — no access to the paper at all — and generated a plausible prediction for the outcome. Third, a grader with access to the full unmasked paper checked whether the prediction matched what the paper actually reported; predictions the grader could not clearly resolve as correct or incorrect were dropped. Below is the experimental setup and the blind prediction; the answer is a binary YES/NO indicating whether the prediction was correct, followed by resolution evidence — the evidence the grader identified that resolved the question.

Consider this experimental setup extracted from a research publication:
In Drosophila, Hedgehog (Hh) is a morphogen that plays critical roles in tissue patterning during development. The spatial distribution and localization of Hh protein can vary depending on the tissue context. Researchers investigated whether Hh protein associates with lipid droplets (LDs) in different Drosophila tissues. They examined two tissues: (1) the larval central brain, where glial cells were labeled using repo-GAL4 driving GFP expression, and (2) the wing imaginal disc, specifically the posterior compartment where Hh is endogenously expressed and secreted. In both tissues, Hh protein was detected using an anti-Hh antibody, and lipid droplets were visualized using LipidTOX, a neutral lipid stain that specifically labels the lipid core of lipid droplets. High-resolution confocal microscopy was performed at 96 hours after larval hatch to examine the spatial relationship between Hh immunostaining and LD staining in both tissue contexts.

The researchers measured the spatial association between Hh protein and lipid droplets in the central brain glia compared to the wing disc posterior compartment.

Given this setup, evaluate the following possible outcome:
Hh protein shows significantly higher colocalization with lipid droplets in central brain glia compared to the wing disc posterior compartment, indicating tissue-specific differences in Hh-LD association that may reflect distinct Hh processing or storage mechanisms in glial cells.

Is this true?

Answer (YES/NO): YES